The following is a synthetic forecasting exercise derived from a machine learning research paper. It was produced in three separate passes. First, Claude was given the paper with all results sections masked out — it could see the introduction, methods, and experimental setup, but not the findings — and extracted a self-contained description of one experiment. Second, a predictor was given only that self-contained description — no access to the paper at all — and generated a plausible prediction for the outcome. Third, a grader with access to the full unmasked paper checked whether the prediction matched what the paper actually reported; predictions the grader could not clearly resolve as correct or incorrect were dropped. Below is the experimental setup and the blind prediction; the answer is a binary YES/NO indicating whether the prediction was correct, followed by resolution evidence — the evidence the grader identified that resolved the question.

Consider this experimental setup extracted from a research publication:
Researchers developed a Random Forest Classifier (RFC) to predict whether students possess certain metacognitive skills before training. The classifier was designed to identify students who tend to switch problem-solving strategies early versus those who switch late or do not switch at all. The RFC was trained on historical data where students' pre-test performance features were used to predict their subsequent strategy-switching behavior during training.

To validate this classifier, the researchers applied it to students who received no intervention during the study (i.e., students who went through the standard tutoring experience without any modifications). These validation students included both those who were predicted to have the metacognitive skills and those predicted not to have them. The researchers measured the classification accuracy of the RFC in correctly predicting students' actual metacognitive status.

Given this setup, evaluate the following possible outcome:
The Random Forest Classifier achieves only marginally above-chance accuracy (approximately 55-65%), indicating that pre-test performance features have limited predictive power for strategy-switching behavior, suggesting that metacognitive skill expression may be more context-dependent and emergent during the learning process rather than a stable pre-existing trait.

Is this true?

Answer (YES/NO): NO